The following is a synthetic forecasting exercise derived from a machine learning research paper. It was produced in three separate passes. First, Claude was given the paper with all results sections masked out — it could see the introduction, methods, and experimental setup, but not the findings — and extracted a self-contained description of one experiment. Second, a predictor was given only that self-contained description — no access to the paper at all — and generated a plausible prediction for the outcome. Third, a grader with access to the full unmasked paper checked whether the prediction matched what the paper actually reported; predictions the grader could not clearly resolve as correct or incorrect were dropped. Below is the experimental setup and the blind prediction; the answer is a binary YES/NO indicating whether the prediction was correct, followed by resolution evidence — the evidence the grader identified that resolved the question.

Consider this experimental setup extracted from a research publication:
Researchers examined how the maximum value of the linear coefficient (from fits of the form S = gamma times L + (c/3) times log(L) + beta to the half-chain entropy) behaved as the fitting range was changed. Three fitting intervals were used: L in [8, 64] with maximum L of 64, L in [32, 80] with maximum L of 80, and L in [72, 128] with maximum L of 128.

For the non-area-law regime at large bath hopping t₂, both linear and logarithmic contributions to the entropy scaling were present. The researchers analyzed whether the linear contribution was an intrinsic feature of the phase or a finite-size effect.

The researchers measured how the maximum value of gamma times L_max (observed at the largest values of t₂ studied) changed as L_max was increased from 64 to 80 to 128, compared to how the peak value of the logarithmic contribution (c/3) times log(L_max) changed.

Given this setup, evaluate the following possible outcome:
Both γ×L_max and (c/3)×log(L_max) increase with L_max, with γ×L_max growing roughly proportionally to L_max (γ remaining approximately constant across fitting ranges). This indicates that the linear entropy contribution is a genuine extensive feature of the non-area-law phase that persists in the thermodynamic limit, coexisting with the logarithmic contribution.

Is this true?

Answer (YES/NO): NO